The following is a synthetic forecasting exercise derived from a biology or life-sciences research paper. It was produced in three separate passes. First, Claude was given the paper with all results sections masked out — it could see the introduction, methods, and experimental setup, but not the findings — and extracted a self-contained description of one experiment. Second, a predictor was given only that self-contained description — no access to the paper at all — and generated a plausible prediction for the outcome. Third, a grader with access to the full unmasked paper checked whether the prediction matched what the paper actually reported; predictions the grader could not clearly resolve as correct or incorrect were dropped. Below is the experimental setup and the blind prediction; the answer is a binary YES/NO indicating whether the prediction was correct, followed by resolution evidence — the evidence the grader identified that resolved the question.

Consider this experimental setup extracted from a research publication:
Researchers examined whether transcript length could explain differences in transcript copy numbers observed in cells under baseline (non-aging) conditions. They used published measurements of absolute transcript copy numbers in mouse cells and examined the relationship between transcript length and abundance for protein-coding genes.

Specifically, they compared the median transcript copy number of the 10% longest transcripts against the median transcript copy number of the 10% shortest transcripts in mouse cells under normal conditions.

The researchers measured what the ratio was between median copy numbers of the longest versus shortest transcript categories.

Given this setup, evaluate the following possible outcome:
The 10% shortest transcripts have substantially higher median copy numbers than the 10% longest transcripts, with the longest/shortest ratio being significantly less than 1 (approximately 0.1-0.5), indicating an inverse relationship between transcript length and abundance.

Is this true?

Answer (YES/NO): YES